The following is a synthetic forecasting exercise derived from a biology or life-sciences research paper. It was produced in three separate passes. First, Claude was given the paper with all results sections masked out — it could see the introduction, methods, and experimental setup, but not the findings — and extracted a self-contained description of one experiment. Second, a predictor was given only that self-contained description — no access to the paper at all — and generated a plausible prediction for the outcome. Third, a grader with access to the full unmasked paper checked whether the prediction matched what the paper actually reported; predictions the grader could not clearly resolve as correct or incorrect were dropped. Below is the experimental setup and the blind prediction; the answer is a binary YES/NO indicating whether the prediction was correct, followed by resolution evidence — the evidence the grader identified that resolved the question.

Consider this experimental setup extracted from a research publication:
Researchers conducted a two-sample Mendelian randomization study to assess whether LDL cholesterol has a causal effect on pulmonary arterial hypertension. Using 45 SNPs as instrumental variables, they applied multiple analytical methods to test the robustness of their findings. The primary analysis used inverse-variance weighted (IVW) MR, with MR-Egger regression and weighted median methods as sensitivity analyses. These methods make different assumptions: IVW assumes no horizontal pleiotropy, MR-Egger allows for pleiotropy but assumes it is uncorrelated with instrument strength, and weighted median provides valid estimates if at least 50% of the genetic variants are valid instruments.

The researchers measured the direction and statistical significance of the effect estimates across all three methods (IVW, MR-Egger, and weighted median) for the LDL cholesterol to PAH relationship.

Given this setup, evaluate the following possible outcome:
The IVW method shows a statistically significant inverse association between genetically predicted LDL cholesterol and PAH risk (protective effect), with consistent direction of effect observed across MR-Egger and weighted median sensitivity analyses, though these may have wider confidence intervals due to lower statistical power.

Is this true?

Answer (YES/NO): NO